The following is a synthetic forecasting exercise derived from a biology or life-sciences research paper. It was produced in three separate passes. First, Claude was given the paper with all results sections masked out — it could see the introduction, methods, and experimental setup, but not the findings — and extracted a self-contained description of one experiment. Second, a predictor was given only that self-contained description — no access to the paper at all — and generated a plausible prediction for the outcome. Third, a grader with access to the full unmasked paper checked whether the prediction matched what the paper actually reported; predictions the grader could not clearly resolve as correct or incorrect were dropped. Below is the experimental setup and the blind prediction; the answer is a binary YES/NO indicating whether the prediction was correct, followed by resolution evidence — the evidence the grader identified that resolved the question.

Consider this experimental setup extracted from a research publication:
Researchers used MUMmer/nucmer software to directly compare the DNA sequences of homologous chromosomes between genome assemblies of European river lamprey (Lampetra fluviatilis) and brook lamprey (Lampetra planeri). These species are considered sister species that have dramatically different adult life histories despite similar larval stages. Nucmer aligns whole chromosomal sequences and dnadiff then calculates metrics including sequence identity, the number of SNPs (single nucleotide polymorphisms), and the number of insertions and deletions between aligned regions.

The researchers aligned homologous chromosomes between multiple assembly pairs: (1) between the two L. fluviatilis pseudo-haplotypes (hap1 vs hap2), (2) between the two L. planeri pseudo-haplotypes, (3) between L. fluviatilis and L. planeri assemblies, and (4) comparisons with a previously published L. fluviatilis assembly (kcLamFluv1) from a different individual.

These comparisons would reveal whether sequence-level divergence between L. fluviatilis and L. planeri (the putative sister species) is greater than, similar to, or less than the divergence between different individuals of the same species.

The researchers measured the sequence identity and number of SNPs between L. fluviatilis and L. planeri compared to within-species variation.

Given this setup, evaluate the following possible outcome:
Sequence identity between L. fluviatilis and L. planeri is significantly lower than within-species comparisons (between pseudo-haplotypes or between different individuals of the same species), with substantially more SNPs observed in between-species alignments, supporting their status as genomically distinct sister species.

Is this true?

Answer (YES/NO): NO